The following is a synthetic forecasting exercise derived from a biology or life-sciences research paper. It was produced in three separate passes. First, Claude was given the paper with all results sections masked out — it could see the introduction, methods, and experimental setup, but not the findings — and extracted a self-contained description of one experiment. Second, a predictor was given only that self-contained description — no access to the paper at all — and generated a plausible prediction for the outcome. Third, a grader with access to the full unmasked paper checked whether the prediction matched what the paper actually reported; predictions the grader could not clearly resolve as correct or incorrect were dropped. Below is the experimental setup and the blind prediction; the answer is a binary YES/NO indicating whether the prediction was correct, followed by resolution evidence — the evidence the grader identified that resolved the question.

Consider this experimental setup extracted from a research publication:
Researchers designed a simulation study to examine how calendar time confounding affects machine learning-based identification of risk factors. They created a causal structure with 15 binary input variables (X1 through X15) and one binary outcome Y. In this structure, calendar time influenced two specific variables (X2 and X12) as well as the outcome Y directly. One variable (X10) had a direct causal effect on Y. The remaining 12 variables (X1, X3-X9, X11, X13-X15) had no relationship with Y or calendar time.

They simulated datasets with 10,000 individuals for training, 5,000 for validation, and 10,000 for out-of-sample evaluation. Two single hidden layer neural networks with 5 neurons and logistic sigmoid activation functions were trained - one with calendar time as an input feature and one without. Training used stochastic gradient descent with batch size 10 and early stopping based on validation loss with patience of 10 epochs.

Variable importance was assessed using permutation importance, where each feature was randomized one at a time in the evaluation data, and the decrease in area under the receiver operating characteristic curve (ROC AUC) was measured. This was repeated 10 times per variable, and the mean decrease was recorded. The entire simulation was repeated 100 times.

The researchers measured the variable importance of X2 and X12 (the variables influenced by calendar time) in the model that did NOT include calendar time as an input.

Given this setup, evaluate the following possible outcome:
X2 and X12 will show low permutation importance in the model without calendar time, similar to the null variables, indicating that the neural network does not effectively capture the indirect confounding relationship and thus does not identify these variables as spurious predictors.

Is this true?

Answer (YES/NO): NO